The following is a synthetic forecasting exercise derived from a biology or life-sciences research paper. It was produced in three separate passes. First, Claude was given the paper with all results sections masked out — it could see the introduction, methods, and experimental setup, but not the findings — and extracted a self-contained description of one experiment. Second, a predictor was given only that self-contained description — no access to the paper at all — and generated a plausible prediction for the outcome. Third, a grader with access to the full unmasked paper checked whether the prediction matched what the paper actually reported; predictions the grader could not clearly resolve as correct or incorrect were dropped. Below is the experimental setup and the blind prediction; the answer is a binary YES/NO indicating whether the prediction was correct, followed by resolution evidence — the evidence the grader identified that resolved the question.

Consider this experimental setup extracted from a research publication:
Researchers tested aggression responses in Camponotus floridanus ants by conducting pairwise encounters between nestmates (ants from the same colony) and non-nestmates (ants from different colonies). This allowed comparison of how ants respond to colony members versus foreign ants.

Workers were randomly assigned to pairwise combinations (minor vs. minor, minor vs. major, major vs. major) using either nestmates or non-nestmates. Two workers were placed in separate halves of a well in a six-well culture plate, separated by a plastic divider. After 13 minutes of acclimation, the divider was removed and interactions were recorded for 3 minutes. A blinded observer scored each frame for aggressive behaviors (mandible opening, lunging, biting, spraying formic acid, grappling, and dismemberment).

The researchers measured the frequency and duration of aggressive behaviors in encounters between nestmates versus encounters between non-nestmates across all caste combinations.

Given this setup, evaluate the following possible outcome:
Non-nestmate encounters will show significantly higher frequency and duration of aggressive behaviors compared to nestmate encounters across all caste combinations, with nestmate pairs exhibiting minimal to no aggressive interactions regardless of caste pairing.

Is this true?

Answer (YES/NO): YES